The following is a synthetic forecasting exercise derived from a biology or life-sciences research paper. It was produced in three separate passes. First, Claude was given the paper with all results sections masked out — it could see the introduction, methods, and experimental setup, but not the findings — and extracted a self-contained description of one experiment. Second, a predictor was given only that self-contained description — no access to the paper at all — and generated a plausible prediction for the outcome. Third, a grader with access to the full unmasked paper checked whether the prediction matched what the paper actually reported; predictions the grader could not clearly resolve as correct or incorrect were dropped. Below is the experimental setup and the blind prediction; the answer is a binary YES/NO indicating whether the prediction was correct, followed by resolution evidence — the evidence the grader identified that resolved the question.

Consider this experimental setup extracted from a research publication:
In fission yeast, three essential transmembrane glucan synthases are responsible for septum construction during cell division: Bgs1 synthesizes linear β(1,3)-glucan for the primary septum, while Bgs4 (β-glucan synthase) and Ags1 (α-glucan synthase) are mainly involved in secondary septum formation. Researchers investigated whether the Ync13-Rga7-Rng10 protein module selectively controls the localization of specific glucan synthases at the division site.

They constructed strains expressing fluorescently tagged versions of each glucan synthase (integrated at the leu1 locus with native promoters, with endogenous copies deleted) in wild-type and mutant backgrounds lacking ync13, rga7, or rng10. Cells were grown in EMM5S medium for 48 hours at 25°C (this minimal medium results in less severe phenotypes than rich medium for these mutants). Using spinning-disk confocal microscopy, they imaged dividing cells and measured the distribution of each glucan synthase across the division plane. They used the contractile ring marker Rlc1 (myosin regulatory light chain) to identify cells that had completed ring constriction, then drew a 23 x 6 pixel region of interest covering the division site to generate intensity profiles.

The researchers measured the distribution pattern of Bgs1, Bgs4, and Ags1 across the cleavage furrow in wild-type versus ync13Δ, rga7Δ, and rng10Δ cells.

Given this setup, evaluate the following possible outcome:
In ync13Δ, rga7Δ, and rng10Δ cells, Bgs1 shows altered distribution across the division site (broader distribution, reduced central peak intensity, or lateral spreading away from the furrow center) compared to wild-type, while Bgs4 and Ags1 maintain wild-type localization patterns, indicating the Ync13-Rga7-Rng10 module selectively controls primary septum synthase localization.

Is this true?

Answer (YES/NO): NO